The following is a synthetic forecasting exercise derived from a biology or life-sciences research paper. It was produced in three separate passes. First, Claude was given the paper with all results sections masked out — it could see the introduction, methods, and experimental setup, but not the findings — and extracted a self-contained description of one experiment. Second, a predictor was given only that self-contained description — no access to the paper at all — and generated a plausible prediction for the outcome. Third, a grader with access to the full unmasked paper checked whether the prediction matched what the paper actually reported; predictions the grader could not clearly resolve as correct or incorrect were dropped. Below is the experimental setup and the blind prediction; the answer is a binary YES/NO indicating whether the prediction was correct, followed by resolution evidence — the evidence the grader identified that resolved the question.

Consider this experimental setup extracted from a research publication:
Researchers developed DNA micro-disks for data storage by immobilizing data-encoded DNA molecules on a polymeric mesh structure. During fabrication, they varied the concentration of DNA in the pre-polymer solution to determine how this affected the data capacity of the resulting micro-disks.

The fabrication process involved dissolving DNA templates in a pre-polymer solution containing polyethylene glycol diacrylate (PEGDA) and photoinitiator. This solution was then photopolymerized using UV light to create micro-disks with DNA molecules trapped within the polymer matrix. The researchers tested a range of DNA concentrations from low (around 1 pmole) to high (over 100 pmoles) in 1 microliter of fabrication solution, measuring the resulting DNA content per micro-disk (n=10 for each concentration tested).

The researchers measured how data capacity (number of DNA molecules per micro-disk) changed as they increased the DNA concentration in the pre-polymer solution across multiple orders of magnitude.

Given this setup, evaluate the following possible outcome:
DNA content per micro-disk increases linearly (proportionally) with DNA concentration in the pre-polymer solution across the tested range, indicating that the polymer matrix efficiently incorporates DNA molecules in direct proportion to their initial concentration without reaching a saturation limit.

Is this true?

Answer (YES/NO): NO